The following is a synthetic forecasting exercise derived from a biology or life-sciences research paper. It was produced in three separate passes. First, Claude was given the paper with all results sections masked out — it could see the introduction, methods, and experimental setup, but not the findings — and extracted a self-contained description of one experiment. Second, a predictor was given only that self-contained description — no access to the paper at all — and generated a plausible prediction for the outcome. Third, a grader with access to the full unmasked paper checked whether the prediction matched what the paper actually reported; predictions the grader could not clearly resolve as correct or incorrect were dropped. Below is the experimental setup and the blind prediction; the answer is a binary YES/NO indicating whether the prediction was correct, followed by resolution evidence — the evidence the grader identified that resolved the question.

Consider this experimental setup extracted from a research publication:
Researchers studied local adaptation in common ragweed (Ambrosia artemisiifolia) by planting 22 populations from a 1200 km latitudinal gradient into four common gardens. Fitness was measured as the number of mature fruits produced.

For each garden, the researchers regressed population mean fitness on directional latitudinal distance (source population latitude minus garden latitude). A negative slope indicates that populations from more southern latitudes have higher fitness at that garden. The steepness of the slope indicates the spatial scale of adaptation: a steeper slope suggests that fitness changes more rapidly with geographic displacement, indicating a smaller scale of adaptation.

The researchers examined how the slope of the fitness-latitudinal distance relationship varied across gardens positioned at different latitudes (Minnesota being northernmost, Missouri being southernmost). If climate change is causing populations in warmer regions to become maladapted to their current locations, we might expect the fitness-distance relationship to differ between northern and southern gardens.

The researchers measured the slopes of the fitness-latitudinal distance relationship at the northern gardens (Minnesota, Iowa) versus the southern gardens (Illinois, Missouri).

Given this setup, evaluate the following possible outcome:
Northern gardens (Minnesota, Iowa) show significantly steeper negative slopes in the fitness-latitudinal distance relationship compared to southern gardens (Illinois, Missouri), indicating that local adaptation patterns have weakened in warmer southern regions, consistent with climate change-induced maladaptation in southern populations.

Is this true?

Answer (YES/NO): NO